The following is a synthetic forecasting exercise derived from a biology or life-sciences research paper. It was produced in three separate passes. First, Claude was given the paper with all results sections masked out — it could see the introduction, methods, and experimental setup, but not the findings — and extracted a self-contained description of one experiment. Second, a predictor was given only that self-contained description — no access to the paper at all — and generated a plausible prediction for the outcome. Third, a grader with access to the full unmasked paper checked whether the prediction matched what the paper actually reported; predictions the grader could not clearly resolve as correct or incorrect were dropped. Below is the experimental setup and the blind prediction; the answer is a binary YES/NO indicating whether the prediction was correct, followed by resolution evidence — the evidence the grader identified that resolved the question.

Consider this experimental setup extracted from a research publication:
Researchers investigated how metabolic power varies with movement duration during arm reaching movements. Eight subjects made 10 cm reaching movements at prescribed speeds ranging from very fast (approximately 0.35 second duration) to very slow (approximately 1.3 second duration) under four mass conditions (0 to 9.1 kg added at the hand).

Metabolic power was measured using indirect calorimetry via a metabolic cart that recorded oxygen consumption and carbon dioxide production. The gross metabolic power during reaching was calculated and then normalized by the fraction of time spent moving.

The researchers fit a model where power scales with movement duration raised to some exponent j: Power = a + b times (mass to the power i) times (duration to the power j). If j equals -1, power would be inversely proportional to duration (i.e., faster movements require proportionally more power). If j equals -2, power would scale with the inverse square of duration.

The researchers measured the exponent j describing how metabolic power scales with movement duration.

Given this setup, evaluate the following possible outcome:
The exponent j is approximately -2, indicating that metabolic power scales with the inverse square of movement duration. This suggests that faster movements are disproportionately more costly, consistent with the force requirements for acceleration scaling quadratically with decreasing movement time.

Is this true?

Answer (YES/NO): NO